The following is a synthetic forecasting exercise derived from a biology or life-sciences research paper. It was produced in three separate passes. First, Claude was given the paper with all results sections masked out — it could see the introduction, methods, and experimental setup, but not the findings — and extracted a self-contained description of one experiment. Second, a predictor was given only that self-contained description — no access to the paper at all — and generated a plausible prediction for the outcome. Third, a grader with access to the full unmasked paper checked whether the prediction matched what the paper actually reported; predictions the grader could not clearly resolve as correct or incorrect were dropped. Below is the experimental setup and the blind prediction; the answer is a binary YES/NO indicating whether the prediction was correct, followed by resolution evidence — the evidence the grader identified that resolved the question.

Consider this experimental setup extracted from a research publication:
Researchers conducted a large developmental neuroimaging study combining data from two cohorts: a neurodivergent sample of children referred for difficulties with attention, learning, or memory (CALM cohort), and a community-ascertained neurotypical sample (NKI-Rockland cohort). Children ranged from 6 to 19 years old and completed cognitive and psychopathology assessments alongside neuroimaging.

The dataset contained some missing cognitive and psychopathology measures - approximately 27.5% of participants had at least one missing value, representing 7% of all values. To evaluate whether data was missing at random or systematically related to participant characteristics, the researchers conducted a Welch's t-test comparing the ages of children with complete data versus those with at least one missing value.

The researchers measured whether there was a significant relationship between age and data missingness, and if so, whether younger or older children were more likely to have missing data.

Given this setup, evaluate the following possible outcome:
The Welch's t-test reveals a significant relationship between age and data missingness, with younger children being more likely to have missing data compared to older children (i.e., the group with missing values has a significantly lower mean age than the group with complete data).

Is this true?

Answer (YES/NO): YES